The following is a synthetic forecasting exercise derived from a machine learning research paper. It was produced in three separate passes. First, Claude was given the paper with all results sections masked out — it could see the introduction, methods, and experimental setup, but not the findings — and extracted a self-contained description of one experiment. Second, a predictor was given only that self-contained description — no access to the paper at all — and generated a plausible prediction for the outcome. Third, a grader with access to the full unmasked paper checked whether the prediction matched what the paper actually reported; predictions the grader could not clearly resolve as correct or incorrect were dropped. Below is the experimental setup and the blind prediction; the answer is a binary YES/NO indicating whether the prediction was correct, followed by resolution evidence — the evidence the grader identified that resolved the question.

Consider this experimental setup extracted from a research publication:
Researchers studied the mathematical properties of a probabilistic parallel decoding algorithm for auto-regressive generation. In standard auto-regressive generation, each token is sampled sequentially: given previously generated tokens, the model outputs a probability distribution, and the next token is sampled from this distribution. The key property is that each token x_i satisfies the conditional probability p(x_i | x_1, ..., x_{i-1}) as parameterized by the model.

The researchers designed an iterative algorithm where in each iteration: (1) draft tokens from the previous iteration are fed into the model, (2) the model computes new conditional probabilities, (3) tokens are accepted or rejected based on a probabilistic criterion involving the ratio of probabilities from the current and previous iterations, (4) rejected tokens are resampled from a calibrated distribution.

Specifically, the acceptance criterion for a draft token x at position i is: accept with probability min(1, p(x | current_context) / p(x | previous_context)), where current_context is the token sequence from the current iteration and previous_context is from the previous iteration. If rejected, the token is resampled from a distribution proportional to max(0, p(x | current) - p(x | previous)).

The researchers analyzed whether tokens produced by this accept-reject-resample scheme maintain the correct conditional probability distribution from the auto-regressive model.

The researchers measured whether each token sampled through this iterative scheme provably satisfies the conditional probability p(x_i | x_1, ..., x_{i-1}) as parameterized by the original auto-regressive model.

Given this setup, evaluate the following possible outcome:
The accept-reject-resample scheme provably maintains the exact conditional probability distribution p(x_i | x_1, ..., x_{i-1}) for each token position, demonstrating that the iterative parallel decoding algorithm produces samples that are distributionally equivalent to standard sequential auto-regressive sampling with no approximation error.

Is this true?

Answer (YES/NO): YES